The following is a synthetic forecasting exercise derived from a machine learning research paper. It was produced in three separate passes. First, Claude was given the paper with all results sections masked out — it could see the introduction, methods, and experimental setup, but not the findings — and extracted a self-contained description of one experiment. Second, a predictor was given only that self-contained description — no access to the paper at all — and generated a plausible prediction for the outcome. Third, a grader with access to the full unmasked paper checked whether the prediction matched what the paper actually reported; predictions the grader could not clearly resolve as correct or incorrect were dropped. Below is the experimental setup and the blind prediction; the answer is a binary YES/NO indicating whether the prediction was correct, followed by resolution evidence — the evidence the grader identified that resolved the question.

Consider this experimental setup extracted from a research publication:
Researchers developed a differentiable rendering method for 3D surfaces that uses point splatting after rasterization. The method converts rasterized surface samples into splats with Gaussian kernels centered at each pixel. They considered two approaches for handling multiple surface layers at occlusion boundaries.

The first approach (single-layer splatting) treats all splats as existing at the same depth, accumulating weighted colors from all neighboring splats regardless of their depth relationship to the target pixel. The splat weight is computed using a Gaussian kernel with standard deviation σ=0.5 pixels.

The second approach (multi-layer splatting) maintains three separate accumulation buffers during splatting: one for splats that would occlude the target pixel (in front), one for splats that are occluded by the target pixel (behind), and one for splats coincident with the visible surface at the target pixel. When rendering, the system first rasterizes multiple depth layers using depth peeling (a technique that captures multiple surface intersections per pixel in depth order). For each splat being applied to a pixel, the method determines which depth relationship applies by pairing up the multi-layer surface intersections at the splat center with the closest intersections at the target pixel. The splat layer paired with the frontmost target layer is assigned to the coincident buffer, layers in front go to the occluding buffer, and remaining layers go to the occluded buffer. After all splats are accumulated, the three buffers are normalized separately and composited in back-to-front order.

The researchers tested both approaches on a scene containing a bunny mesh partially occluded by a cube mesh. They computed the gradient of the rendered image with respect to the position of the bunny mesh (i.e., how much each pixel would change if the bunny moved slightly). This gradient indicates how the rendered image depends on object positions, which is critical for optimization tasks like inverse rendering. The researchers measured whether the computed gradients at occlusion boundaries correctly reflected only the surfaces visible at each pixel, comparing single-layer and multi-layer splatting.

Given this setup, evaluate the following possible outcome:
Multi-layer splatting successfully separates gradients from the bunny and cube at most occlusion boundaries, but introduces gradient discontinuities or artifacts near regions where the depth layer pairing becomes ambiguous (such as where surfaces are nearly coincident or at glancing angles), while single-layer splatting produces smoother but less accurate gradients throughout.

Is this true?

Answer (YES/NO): NO